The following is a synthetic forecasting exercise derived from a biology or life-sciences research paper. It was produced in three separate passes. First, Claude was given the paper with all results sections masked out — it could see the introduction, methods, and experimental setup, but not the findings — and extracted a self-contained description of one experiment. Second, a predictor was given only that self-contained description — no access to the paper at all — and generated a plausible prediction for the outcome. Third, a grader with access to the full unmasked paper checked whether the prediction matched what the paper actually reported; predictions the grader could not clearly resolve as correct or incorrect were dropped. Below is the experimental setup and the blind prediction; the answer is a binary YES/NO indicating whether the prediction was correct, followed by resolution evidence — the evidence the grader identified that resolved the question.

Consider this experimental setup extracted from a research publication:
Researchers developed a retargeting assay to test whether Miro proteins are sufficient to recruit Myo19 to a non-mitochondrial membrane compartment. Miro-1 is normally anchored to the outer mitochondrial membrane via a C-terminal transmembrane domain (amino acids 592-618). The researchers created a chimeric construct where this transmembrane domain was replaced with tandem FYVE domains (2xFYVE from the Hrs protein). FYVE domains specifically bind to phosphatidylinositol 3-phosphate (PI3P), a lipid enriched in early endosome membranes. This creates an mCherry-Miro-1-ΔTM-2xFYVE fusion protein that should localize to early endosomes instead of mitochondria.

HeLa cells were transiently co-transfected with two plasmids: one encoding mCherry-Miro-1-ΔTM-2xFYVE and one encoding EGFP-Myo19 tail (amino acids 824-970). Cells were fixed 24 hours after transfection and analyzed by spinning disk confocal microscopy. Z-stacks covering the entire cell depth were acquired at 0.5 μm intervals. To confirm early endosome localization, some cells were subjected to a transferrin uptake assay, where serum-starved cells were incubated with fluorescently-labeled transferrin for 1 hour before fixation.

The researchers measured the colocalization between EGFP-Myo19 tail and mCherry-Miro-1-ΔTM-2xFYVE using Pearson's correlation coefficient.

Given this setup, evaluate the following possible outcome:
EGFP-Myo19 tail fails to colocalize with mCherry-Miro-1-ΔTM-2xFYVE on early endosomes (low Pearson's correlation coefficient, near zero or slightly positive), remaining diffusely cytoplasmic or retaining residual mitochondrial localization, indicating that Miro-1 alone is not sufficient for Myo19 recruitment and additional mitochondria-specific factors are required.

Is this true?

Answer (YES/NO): NO